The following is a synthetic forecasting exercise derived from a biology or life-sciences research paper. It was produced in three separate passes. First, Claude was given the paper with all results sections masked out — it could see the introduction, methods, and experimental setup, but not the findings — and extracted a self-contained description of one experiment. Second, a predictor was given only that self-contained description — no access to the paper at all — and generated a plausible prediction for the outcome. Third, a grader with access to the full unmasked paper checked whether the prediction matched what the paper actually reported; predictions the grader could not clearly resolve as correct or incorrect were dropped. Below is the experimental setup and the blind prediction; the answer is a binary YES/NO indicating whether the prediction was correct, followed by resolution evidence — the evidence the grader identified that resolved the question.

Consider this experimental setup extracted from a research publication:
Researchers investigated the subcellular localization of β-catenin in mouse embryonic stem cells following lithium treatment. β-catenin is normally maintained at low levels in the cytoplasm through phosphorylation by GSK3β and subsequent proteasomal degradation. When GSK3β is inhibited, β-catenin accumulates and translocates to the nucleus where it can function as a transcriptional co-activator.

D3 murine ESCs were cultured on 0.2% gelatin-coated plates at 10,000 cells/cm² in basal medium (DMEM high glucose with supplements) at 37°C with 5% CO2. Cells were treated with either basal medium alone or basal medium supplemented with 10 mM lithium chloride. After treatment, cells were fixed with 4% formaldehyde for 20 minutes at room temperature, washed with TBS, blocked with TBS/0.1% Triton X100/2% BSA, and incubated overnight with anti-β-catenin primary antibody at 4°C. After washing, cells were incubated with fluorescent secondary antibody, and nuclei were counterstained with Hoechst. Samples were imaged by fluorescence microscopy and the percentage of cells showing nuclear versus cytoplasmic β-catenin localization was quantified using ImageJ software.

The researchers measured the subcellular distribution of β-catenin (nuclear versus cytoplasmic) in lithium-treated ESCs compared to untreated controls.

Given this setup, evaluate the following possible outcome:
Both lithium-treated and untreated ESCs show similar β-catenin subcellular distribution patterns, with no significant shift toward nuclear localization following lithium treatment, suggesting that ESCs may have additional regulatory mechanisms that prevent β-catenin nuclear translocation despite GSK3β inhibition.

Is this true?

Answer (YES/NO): NO